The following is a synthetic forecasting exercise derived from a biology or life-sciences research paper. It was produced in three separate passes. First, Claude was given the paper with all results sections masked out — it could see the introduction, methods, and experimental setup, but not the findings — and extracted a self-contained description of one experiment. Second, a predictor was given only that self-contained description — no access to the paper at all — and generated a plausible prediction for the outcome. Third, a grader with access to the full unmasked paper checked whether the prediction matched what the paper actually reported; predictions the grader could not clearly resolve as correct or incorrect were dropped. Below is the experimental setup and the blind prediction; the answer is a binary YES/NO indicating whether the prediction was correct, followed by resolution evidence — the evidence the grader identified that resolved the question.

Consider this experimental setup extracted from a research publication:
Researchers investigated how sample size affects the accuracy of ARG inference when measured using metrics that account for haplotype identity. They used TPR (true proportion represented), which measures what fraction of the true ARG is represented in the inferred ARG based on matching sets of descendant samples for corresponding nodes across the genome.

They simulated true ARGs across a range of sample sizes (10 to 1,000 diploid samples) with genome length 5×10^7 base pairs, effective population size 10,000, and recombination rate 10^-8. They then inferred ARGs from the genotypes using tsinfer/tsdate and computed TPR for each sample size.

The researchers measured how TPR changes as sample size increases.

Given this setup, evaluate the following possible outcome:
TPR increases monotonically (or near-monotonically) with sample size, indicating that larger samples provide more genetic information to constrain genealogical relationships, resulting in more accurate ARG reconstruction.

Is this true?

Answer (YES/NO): YES